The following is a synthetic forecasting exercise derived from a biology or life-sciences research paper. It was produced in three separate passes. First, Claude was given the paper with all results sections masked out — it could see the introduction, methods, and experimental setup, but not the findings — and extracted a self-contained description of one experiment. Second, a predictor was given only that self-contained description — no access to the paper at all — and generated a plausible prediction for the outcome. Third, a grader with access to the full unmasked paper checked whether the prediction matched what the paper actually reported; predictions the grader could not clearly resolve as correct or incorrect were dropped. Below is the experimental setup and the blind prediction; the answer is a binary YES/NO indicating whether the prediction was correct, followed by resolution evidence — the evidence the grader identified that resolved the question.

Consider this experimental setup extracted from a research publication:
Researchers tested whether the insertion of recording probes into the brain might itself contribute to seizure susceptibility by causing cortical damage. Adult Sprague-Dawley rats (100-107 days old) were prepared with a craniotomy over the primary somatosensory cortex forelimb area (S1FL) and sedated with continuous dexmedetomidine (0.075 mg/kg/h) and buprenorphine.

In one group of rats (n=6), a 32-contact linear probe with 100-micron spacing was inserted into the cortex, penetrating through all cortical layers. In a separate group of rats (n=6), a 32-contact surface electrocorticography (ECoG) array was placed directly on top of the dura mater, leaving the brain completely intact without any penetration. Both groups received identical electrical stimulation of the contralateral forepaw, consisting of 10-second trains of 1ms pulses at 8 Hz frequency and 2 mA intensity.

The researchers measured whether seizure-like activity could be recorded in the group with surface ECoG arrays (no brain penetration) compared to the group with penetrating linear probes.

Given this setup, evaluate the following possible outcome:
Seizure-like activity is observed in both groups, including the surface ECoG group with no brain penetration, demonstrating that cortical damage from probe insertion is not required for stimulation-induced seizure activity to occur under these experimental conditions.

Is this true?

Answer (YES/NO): YES